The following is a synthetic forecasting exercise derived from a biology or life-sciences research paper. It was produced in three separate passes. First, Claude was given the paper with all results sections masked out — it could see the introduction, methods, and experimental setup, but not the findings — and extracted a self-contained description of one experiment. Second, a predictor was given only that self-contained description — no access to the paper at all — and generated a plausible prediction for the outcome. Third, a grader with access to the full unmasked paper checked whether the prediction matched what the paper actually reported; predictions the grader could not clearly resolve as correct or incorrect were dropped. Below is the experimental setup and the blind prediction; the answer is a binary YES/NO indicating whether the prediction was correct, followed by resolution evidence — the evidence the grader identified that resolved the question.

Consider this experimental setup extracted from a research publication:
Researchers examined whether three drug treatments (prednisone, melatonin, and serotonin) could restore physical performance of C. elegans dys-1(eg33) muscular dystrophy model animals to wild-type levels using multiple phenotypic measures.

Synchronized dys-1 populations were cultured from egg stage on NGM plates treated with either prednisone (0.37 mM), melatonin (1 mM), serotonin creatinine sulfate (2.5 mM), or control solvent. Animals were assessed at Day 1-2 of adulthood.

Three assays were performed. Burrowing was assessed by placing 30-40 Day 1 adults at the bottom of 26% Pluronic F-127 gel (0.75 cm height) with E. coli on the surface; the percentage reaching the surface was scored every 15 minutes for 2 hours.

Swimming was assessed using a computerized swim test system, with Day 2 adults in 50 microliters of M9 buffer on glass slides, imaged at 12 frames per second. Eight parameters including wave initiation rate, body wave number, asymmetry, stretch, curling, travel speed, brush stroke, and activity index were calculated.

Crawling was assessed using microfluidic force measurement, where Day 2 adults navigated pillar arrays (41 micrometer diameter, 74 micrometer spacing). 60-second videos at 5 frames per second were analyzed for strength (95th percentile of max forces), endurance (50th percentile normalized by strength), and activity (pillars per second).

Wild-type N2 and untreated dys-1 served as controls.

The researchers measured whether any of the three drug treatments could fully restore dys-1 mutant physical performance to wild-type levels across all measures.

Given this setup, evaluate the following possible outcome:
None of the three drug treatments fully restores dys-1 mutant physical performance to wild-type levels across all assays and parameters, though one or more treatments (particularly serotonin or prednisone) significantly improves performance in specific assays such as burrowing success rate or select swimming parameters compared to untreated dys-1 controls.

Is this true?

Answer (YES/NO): YES